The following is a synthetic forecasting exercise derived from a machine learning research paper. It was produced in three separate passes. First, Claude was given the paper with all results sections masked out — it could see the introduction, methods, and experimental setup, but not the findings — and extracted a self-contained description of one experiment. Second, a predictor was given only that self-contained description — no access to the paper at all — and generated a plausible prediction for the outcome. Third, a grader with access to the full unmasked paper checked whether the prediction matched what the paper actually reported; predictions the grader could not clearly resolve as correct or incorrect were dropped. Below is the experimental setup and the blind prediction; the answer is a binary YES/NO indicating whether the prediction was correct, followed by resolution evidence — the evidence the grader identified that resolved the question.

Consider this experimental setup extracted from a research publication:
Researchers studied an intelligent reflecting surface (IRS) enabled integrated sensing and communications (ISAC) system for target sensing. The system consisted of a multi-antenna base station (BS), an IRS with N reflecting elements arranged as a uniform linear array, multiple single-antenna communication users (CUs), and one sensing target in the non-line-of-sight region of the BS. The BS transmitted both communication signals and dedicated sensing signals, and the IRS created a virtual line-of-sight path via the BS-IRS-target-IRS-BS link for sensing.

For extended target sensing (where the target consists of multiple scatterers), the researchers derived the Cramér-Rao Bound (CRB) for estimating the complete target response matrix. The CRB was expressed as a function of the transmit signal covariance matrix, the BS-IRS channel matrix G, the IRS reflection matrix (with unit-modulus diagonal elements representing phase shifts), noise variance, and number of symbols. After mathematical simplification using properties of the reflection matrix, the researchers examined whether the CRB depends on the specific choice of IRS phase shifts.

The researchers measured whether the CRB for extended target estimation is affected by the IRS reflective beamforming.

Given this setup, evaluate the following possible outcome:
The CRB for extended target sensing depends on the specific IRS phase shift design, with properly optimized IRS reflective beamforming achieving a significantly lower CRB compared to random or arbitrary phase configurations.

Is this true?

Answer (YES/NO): NO